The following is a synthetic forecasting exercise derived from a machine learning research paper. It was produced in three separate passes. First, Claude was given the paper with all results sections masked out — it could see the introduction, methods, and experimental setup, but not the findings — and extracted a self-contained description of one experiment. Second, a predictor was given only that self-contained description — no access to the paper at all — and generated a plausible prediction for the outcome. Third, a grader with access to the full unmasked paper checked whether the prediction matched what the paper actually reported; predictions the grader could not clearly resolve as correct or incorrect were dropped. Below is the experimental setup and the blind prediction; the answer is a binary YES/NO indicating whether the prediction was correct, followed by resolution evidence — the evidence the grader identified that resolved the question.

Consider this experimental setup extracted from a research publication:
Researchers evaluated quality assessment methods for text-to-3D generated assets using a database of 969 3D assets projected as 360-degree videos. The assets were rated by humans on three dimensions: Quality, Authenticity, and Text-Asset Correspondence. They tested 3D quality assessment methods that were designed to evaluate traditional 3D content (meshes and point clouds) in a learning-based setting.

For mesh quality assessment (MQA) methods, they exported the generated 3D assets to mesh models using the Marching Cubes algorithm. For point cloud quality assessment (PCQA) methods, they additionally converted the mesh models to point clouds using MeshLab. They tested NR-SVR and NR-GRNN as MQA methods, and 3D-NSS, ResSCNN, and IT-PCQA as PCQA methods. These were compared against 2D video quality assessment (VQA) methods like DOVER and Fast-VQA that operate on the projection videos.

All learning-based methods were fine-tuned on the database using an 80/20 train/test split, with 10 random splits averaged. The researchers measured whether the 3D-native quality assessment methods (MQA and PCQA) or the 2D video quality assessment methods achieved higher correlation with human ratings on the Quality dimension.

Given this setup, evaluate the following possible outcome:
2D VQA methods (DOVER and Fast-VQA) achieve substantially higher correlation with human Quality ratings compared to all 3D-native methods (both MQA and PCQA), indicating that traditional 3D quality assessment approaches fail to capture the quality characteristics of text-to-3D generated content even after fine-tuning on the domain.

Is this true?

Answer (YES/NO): YES